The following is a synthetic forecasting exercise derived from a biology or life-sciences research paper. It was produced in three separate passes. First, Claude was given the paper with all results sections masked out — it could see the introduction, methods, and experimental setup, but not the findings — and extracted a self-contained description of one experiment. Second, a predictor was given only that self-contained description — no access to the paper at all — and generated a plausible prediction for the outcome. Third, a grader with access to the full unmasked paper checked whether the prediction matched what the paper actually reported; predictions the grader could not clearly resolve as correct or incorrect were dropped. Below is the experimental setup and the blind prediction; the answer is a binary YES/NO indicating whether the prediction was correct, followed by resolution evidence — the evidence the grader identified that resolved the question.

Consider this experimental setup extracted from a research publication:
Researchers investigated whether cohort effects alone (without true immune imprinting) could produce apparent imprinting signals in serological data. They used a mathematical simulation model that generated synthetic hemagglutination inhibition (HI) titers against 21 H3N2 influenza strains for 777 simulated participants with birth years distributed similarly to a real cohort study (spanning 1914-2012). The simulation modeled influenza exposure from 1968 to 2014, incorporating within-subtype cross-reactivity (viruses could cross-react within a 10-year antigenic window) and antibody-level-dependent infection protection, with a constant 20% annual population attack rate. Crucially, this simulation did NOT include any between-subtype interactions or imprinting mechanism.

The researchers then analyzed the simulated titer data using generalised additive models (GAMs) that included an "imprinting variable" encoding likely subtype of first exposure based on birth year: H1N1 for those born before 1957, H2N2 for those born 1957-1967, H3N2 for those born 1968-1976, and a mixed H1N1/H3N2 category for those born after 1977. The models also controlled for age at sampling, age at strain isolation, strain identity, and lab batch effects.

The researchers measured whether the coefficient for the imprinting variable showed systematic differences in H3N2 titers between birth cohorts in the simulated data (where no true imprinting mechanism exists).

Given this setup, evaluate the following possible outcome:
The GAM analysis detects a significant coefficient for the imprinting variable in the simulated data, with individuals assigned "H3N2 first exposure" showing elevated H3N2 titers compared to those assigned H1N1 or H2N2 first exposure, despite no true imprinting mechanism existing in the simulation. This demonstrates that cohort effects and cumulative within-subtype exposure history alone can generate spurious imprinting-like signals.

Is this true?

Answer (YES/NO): NO